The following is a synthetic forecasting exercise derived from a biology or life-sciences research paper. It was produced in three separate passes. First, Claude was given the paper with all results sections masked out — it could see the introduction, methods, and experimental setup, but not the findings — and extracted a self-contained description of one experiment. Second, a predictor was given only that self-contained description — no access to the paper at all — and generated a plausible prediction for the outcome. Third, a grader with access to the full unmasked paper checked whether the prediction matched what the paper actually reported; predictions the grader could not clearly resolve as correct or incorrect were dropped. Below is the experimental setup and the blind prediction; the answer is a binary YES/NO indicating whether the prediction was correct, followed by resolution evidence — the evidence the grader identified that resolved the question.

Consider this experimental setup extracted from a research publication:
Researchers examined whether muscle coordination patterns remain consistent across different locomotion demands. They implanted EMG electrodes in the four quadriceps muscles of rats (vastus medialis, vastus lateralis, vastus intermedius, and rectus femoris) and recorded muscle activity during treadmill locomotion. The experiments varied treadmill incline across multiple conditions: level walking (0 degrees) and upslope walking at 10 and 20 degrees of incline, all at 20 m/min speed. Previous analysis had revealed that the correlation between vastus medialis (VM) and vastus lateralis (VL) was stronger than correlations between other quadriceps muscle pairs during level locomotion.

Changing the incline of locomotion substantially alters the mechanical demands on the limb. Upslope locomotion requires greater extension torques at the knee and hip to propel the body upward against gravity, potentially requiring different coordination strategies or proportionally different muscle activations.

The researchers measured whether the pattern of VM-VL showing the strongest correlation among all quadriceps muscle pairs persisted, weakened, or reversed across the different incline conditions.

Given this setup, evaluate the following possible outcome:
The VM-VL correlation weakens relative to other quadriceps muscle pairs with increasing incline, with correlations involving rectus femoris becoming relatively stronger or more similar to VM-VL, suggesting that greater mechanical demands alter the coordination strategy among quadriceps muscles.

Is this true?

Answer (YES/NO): NO